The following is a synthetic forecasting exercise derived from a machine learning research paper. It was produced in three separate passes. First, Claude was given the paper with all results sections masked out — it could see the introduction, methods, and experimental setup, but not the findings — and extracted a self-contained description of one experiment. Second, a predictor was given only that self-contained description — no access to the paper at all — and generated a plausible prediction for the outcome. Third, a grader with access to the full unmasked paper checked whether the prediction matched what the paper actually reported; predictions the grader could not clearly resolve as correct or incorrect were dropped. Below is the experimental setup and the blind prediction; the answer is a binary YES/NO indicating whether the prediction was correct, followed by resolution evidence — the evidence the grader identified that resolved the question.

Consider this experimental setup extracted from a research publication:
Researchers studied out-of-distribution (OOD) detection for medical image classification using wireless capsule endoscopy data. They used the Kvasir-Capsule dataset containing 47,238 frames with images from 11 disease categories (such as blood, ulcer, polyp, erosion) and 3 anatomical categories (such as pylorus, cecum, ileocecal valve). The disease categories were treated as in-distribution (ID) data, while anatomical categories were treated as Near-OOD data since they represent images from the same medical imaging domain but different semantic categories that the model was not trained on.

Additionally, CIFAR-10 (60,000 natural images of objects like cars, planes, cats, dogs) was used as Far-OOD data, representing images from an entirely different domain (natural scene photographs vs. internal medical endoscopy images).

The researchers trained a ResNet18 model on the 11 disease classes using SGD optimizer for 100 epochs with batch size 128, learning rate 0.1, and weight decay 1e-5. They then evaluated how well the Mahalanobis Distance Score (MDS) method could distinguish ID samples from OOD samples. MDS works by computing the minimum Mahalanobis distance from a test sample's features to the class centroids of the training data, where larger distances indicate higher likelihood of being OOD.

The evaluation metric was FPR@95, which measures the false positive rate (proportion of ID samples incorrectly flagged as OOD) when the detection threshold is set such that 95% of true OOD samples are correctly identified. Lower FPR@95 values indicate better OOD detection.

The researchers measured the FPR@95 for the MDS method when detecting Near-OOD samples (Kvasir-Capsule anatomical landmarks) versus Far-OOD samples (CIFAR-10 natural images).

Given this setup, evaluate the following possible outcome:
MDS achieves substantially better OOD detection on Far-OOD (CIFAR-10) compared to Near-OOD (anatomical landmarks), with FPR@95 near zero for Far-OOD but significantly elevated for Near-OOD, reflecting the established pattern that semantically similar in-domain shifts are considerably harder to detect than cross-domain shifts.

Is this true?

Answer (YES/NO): YES